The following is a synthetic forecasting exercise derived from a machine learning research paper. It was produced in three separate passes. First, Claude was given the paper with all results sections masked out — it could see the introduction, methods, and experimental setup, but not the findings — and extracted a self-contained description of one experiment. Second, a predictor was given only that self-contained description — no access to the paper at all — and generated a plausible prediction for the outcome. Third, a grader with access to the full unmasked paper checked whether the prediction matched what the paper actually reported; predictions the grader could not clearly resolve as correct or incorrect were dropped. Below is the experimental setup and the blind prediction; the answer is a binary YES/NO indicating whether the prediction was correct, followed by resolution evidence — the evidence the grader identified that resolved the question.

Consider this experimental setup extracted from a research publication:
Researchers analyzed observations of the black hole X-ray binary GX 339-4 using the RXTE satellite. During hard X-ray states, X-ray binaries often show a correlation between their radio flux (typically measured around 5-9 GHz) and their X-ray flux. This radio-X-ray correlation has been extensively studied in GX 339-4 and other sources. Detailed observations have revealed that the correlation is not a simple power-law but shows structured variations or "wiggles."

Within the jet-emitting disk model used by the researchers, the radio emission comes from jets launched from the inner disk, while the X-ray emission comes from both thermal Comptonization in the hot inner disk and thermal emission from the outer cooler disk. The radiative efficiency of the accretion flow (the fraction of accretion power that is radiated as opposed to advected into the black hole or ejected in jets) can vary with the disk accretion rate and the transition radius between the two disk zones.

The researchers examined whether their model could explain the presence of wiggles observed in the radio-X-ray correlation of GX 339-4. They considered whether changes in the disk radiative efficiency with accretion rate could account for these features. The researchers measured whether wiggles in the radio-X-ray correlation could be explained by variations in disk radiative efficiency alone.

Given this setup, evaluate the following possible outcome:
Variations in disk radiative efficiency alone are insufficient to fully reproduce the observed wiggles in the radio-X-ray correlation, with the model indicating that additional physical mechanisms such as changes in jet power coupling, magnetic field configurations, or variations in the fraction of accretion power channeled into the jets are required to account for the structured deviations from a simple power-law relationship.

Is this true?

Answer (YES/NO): NO